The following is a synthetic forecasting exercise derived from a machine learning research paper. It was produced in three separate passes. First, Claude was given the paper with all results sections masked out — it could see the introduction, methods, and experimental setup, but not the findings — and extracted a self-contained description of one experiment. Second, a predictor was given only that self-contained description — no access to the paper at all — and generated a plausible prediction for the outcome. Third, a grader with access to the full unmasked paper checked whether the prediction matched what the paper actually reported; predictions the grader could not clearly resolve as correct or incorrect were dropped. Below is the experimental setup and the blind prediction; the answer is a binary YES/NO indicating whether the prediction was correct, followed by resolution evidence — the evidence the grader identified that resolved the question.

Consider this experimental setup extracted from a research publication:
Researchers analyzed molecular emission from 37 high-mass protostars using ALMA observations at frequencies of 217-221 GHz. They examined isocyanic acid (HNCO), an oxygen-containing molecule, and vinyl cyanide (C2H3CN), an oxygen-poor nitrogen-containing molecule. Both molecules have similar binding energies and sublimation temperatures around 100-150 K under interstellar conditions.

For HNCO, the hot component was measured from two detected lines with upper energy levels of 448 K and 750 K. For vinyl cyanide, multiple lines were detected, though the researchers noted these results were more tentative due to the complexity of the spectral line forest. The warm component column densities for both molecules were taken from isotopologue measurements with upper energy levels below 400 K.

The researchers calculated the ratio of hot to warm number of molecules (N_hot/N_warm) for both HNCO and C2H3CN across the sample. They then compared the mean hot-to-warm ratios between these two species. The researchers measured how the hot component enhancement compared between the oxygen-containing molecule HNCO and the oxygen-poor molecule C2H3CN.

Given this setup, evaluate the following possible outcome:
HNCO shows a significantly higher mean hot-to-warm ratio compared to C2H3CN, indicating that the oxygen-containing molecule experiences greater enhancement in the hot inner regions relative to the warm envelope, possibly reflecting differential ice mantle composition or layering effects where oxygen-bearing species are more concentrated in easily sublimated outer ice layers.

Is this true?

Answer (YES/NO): NO